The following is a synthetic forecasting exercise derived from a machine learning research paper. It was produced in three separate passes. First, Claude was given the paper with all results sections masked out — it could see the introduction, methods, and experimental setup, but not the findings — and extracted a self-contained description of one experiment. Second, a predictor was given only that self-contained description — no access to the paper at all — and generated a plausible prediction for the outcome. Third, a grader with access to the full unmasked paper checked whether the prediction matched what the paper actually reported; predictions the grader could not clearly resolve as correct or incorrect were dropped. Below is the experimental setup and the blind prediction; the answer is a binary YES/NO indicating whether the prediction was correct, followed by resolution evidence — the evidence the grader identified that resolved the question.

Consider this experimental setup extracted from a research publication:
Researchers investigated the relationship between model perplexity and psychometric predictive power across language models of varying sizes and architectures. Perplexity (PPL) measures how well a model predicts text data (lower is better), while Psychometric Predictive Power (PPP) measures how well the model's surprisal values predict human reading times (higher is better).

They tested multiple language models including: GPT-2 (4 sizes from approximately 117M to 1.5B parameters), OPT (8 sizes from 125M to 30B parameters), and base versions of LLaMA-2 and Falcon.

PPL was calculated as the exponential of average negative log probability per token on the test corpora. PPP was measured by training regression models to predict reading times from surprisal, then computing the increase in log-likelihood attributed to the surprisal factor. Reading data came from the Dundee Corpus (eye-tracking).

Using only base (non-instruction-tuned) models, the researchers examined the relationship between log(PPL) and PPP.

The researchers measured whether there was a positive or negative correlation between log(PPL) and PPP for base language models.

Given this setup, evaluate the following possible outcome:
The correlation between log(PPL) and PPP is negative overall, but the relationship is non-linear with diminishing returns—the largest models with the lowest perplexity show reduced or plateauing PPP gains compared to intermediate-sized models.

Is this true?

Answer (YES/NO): NO